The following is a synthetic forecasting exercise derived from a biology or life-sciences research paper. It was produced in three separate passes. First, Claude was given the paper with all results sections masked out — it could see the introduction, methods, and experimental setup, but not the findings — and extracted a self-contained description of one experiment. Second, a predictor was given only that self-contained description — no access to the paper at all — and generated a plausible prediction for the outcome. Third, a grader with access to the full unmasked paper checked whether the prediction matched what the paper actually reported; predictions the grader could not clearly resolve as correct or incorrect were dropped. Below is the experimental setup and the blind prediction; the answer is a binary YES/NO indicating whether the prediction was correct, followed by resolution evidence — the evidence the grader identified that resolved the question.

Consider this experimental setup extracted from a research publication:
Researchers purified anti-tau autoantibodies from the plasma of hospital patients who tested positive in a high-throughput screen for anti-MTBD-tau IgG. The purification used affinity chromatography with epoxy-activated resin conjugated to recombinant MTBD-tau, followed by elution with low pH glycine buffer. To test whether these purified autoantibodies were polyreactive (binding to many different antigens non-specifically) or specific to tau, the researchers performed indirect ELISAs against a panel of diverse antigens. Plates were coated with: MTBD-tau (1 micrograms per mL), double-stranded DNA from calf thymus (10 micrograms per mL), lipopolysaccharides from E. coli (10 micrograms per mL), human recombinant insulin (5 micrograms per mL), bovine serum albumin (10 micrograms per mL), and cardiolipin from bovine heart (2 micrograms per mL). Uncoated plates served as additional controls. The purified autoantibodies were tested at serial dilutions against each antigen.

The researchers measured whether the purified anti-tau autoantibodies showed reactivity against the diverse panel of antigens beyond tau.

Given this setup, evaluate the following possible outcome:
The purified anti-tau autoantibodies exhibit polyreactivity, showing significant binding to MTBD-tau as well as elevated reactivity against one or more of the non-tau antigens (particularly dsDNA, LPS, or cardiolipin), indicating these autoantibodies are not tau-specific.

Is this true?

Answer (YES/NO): NO